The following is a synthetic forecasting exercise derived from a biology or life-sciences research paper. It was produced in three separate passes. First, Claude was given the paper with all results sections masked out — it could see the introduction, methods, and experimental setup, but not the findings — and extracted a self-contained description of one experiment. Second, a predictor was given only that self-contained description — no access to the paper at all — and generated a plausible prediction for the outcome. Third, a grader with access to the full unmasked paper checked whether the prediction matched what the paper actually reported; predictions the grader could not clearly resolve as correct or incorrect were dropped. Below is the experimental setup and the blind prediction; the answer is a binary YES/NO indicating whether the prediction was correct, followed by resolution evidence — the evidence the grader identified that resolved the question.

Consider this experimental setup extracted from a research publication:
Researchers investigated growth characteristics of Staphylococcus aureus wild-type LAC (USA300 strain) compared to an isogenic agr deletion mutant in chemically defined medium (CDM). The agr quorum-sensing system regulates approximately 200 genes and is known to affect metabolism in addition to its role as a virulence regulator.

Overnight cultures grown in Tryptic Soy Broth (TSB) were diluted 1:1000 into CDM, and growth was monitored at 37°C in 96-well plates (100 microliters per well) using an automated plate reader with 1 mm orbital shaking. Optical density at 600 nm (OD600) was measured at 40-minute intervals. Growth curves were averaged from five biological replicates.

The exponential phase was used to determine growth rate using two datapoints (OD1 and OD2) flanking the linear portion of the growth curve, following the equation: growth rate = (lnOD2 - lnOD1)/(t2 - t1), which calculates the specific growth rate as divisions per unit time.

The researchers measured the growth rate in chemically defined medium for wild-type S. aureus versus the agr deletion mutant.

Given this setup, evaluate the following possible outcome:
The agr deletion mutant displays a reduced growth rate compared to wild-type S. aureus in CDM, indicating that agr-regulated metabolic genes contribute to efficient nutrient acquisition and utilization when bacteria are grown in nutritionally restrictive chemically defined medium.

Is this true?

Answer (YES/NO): YES